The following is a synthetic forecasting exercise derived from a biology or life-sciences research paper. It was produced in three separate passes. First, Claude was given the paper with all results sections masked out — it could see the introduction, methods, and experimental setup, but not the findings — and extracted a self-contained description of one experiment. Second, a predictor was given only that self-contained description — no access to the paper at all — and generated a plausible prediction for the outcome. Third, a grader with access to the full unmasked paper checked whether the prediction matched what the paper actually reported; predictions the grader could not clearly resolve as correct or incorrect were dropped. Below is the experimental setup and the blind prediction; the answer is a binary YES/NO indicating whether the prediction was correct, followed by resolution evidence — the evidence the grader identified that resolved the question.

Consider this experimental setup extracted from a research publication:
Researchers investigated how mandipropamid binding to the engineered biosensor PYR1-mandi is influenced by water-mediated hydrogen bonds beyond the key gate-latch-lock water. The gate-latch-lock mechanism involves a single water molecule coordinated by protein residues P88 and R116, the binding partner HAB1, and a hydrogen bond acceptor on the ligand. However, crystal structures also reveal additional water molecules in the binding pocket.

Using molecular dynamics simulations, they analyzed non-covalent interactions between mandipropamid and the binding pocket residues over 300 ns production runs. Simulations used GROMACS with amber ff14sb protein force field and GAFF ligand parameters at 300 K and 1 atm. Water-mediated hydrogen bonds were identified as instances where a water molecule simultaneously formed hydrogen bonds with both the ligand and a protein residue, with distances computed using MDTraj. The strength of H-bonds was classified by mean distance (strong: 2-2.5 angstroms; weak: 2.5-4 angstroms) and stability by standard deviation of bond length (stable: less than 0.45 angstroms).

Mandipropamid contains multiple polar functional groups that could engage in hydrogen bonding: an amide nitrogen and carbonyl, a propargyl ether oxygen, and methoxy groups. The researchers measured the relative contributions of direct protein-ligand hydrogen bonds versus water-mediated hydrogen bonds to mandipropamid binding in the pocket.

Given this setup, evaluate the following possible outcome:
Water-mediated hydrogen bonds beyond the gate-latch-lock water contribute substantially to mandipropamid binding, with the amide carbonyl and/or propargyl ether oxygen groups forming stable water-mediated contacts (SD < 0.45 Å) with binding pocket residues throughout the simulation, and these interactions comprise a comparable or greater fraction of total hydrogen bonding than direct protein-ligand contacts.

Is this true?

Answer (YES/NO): NO